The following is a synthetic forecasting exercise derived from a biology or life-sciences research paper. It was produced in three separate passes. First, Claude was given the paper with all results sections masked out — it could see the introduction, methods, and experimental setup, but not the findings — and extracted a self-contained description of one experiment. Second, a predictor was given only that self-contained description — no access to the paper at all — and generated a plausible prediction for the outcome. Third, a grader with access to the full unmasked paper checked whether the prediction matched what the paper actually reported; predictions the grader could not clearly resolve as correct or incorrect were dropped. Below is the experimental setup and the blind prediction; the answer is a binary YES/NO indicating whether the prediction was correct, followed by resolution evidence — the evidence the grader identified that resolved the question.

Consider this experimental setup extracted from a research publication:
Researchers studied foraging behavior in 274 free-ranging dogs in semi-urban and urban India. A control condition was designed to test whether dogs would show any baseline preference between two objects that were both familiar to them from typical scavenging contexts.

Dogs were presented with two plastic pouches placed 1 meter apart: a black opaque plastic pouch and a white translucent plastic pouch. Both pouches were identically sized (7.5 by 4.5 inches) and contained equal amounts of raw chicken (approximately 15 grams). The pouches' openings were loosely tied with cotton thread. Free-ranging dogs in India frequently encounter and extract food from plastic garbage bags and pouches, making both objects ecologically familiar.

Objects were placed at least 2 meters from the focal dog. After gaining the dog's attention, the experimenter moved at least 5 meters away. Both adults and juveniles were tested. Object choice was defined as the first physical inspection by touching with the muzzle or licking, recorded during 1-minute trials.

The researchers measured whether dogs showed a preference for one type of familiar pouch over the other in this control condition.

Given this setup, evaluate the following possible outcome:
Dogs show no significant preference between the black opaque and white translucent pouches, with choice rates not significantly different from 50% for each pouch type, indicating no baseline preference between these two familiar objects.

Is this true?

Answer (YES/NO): YES